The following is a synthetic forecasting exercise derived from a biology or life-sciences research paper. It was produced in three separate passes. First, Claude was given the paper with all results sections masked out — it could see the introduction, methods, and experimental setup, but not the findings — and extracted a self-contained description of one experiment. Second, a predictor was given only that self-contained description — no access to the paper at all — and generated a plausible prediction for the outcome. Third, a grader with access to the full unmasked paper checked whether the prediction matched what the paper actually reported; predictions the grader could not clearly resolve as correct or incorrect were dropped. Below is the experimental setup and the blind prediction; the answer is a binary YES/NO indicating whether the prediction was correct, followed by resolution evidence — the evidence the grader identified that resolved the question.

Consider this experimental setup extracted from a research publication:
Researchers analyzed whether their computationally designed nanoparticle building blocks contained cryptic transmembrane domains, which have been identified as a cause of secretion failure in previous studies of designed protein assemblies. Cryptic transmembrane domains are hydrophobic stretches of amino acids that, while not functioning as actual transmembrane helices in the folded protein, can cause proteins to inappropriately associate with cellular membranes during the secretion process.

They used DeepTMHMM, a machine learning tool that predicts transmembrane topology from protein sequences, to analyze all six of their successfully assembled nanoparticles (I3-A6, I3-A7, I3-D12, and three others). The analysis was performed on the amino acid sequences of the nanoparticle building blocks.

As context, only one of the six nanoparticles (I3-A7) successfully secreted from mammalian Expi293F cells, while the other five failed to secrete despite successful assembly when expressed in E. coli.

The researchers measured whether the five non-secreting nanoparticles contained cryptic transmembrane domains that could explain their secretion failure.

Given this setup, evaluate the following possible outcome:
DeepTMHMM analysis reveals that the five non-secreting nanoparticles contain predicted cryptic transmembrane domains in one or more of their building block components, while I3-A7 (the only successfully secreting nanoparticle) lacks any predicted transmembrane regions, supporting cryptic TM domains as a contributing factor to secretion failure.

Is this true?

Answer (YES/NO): NO